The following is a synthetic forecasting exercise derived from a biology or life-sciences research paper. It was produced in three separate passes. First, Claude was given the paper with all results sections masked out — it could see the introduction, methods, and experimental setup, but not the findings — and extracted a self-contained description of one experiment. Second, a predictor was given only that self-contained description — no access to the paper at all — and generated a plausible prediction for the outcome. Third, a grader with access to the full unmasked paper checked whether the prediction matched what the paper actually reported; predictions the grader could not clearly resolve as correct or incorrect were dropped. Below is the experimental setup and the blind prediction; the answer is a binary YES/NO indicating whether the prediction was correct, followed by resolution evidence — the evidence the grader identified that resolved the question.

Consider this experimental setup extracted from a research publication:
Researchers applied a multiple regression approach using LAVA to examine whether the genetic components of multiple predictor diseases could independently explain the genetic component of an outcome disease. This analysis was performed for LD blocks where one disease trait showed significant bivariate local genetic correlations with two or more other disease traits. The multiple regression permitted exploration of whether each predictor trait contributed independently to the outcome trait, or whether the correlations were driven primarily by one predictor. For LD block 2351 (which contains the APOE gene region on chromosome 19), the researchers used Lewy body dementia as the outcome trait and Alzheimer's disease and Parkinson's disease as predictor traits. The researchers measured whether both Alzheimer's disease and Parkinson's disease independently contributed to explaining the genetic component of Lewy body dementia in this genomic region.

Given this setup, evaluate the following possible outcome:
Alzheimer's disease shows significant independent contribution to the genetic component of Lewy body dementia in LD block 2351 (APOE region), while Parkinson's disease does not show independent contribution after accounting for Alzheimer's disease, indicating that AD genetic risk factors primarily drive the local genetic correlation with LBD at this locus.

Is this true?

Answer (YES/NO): NO